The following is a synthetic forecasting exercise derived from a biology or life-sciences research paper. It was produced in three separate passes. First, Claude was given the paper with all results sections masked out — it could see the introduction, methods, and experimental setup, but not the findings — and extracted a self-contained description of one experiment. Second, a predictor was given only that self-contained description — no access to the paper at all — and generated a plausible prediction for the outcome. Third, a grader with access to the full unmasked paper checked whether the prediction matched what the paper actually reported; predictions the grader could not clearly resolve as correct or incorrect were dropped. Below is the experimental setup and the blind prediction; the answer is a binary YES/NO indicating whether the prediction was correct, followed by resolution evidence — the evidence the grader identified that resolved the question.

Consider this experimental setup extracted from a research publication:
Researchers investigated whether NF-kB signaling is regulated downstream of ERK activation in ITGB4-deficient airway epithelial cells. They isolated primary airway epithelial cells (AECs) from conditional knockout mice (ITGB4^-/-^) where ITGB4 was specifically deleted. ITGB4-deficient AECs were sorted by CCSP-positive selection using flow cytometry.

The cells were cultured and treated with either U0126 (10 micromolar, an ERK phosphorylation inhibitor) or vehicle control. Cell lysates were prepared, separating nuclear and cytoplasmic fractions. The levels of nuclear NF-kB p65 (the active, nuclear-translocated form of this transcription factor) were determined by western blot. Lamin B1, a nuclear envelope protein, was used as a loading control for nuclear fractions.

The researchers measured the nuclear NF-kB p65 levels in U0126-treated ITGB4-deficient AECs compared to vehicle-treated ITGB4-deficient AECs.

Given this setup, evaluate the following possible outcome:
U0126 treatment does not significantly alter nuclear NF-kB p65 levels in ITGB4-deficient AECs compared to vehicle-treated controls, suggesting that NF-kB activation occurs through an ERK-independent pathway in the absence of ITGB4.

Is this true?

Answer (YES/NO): NO